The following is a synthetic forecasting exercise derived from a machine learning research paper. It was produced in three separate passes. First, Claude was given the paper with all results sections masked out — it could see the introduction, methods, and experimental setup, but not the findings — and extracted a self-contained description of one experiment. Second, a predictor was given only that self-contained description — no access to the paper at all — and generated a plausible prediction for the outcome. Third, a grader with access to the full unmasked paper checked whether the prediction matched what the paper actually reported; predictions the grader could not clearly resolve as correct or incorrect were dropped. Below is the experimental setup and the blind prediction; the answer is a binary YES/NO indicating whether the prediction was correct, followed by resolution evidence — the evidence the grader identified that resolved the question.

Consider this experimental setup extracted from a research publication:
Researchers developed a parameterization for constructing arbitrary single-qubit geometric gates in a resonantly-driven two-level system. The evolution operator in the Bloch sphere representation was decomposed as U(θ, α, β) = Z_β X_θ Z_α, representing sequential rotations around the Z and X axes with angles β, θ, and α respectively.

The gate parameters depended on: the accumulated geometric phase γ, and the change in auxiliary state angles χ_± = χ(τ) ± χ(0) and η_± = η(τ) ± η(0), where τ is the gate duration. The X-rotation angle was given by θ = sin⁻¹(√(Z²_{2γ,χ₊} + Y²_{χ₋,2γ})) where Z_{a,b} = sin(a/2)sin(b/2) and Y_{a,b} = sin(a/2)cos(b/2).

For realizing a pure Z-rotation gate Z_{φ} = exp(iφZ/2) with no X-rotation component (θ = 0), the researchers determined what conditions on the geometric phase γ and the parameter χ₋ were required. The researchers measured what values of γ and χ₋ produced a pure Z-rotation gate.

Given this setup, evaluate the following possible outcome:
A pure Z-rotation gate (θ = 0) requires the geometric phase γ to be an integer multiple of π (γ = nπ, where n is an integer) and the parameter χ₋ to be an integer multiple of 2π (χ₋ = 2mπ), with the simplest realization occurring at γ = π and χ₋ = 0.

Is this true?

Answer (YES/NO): YES